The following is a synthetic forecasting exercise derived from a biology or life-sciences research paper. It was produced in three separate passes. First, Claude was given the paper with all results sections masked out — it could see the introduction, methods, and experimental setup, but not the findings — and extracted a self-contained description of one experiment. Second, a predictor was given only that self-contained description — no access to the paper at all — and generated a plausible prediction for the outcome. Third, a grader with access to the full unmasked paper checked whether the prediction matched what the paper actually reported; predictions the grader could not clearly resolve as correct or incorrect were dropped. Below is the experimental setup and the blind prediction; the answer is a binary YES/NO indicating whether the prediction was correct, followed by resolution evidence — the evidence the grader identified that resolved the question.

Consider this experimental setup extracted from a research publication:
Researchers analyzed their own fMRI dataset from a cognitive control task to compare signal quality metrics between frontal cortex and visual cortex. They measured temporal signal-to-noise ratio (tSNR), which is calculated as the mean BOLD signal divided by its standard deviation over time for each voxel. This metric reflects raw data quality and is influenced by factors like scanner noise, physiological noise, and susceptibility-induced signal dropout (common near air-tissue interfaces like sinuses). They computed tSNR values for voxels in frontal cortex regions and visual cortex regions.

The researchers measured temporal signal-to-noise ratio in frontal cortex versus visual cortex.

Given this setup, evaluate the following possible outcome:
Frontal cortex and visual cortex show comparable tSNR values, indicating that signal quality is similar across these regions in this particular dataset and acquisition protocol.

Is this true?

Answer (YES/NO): NO